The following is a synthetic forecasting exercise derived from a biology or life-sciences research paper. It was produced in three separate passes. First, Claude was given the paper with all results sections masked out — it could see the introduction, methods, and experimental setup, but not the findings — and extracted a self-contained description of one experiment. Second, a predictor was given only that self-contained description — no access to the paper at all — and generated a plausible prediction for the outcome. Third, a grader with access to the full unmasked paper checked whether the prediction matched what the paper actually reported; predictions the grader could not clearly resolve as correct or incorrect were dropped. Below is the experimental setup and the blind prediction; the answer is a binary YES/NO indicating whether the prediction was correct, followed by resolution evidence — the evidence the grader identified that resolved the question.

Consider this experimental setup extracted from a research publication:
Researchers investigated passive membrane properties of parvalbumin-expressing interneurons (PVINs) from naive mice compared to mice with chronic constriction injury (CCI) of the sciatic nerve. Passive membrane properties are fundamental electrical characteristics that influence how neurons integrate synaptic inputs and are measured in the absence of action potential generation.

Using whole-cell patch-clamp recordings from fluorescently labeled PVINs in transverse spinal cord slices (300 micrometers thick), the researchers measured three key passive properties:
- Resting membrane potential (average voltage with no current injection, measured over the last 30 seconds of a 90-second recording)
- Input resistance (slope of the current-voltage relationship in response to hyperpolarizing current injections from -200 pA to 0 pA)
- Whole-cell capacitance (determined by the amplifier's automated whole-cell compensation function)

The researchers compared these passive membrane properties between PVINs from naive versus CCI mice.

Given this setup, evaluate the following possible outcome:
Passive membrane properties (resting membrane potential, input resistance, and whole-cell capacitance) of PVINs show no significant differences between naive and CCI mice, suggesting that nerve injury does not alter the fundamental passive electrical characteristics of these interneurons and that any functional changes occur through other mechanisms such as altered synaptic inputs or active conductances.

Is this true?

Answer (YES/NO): YES